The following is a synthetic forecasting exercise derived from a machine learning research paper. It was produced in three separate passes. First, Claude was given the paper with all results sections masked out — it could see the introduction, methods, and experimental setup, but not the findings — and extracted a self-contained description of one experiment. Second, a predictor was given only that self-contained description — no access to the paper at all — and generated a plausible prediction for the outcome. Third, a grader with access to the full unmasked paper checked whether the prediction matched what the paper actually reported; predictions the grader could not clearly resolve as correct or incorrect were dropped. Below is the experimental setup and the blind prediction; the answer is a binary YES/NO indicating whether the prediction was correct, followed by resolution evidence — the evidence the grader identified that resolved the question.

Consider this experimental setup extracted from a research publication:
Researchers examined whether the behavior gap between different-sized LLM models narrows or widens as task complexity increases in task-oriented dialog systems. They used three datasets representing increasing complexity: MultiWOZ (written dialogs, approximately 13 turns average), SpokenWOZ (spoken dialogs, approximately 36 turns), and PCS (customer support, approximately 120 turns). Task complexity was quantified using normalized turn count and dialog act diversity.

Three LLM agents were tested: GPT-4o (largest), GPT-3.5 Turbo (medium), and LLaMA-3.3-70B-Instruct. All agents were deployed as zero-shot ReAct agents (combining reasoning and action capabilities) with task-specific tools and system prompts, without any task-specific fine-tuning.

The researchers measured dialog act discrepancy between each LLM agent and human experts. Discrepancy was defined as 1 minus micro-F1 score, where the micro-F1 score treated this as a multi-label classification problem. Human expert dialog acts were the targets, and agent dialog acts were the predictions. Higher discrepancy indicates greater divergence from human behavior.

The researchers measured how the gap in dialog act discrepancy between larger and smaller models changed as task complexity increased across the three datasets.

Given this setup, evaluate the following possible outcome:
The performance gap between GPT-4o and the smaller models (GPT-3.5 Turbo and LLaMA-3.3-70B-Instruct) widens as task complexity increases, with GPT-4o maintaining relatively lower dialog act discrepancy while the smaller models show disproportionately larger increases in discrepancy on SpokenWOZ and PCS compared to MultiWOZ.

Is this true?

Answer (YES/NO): NO